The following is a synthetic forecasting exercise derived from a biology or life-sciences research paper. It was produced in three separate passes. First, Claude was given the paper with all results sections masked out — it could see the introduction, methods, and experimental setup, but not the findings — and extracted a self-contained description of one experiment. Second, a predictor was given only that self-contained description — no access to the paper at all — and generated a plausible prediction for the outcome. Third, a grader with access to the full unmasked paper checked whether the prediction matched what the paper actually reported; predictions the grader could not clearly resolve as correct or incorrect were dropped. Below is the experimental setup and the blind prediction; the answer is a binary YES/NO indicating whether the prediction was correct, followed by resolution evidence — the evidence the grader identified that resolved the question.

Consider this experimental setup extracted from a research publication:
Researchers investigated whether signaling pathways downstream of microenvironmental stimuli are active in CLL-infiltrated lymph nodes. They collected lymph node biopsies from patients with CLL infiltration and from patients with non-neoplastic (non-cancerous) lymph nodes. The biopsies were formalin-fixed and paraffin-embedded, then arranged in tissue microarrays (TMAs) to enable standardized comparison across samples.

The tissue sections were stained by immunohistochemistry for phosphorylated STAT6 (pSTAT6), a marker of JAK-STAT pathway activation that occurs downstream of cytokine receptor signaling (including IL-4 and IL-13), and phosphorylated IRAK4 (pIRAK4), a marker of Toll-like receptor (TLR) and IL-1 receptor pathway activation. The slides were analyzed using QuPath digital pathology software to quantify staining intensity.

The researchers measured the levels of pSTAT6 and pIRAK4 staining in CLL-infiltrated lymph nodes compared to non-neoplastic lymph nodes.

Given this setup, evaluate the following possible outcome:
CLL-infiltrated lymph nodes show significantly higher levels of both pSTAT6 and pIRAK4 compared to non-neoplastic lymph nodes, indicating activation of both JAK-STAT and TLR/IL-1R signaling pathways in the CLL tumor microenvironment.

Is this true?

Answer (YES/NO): YES